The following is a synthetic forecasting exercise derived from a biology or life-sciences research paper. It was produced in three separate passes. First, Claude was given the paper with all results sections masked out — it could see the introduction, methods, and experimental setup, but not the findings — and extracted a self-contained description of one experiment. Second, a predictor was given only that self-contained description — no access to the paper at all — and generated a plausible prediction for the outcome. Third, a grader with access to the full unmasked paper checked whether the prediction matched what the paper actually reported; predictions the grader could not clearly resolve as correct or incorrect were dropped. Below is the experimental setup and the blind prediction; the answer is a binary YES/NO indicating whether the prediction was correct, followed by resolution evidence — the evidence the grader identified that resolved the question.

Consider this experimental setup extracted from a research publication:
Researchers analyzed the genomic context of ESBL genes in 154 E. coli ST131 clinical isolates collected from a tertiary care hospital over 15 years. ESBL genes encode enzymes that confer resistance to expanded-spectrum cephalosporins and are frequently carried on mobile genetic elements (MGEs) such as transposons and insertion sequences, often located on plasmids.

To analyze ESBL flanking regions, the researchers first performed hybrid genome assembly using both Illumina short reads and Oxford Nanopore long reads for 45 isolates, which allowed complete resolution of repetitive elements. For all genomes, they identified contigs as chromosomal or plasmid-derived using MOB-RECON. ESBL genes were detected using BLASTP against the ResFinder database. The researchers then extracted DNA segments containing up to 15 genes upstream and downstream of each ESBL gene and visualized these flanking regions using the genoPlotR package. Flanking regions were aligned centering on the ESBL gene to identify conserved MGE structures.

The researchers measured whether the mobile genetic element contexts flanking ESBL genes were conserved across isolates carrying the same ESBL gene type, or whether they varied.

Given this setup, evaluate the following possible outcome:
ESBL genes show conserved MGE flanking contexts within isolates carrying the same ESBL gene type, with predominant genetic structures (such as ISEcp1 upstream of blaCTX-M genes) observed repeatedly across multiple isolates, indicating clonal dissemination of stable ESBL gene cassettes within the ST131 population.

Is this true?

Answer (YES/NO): NO